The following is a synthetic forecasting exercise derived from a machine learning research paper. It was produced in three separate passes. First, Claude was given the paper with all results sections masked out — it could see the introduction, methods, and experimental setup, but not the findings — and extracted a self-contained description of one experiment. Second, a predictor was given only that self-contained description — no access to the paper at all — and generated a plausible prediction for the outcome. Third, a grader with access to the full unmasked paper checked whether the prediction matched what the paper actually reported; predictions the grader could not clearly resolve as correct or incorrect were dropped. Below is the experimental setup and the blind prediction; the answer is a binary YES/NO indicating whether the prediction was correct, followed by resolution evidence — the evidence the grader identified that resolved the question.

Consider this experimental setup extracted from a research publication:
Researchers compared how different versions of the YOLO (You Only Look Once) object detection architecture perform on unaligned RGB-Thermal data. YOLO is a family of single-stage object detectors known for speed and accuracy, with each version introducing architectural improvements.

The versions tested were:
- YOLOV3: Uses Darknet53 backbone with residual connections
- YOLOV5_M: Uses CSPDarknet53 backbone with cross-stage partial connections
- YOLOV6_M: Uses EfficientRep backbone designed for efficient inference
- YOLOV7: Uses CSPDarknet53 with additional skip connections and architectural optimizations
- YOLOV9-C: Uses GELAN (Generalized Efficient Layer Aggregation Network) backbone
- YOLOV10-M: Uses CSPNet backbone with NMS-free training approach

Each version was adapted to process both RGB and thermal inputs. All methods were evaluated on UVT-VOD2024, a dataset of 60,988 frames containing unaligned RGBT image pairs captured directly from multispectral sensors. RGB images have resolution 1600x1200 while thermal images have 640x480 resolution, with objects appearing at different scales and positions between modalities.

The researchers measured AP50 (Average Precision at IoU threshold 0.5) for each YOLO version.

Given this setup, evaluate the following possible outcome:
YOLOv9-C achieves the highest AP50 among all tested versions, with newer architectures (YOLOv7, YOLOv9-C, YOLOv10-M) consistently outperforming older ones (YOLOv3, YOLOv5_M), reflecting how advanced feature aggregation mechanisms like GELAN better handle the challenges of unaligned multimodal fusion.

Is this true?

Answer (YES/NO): NO